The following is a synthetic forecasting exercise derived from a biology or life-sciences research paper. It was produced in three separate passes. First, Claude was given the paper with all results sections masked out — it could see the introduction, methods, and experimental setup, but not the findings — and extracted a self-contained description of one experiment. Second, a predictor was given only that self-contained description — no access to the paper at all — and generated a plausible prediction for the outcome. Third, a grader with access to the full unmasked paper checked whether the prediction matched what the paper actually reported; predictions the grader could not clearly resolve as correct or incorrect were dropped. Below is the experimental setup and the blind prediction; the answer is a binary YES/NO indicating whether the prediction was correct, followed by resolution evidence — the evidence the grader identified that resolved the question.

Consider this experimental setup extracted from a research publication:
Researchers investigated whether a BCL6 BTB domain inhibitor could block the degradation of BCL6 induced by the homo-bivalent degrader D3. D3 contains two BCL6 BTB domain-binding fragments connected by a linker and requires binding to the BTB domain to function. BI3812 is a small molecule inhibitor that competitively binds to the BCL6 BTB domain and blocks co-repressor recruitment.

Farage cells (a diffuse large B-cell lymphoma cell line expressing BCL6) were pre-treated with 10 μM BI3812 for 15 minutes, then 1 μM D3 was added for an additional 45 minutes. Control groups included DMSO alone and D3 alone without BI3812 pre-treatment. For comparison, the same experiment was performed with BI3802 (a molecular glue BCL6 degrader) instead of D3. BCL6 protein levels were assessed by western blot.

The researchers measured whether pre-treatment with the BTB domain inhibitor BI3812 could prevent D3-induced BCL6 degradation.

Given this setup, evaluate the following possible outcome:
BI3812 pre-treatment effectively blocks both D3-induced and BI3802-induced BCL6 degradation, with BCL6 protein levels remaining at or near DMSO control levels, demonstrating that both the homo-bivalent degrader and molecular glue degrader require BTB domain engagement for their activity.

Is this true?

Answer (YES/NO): YES